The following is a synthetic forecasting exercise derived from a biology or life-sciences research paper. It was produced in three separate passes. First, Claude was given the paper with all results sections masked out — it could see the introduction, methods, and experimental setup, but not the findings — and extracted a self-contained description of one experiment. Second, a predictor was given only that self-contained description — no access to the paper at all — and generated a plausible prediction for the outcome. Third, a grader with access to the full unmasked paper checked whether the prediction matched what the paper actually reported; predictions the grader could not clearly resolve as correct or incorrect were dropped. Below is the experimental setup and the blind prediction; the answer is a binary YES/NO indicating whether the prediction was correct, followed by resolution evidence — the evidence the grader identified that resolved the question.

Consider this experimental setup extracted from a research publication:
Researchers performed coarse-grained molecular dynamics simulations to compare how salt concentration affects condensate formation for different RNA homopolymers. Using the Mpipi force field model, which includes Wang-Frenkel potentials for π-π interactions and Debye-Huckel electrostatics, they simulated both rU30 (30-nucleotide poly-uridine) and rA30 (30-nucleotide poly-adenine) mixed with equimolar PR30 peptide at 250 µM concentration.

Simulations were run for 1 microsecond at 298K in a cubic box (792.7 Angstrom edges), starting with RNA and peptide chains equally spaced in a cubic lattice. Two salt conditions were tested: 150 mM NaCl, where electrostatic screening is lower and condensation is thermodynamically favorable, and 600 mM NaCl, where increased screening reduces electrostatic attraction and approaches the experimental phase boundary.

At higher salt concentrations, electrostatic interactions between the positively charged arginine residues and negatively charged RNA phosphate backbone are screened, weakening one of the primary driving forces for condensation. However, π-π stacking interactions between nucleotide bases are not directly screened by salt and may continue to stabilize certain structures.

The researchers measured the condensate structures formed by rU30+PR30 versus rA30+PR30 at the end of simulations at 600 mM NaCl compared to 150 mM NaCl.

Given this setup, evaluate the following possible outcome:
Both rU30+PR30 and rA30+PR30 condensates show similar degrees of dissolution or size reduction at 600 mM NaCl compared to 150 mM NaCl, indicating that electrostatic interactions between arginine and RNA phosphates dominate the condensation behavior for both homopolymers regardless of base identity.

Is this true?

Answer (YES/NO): NO